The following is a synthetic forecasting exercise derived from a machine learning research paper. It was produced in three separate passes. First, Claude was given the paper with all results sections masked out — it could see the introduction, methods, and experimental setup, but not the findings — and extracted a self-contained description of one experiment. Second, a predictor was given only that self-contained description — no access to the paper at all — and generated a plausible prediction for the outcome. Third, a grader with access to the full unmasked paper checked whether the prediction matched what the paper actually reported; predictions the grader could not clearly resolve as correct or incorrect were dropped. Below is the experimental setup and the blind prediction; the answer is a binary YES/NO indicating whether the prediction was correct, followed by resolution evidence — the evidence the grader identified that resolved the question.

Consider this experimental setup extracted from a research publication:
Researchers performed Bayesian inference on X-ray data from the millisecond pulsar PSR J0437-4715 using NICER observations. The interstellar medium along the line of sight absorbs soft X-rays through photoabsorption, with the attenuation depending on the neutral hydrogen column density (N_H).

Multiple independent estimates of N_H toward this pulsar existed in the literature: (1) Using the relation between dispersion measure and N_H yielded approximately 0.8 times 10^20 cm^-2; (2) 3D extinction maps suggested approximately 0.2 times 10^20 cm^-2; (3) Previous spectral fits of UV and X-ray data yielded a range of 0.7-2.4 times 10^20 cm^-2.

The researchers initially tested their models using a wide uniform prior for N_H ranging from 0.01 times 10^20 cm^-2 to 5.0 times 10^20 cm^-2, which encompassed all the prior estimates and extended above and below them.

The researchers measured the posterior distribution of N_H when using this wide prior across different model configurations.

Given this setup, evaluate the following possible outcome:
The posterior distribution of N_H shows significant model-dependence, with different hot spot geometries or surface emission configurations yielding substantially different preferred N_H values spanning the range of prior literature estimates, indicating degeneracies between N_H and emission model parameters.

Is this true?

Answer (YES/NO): NO